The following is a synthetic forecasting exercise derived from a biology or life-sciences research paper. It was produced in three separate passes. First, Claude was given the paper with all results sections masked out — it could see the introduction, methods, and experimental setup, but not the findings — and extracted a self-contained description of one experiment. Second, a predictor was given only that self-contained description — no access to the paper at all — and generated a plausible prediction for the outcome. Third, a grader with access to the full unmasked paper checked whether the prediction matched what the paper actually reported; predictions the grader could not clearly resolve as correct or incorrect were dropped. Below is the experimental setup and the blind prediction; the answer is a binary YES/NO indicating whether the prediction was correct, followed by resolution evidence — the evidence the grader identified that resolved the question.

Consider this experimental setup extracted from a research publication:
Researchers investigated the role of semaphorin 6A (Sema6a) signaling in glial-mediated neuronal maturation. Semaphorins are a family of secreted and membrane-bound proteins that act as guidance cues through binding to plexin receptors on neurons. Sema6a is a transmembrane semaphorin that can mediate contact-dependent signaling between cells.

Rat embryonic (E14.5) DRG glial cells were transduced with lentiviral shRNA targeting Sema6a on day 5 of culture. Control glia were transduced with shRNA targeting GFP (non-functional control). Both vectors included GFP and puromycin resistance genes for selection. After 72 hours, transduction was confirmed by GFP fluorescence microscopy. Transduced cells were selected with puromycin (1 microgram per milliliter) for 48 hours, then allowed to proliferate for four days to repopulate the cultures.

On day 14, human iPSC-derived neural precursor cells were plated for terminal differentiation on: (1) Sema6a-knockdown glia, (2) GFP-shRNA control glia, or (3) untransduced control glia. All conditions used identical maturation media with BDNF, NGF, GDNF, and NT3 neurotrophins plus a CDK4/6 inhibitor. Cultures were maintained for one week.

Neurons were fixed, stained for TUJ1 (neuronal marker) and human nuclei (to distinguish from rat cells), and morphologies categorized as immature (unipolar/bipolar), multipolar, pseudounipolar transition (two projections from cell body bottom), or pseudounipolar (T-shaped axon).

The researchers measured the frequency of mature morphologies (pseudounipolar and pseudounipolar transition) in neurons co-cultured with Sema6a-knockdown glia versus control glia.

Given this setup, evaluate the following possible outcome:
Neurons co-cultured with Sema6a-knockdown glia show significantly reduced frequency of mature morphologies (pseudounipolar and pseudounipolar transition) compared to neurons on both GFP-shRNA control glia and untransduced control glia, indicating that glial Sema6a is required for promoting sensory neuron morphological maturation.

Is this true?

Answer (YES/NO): YES